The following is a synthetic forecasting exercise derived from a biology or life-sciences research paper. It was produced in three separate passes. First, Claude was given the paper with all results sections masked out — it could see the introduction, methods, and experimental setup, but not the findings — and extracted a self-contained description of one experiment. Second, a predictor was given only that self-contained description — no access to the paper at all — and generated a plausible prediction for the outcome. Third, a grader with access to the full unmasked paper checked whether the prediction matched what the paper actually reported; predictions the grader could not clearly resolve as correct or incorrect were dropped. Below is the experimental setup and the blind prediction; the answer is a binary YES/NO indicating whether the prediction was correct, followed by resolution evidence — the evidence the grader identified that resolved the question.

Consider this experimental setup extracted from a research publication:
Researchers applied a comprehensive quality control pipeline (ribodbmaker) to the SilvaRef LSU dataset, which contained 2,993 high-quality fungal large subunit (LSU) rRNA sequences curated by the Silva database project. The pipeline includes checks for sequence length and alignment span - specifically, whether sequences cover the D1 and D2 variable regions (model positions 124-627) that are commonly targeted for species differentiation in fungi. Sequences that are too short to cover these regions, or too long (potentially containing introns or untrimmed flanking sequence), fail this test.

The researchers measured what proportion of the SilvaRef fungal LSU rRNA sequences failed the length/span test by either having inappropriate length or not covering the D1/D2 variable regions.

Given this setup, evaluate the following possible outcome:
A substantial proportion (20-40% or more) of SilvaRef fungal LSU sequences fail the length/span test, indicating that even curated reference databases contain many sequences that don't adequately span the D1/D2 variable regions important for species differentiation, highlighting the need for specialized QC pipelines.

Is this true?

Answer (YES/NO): YES